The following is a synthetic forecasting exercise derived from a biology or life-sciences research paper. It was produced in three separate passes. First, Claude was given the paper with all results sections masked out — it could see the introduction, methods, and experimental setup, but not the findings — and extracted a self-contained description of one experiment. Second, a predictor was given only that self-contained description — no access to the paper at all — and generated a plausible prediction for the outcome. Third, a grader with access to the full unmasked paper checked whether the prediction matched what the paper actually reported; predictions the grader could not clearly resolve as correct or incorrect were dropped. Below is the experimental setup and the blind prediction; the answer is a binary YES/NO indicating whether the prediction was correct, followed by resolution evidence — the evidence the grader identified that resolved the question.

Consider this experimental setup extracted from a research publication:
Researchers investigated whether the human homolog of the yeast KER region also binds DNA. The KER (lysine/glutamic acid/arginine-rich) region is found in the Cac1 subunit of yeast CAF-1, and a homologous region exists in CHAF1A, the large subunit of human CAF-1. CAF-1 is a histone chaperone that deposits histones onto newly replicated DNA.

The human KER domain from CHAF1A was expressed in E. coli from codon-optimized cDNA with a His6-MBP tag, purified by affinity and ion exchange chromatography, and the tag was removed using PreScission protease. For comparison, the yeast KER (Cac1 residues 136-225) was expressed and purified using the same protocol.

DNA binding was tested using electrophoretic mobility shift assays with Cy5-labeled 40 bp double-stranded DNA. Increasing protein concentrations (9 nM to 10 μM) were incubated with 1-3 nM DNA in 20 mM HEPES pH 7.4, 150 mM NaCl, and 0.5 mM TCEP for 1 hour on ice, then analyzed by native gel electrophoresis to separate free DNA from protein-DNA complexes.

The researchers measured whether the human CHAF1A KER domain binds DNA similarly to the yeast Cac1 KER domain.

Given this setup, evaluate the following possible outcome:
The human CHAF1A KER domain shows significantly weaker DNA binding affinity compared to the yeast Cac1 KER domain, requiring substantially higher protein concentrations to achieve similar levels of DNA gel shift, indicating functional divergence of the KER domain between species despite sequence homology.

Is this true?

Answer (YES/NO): NO